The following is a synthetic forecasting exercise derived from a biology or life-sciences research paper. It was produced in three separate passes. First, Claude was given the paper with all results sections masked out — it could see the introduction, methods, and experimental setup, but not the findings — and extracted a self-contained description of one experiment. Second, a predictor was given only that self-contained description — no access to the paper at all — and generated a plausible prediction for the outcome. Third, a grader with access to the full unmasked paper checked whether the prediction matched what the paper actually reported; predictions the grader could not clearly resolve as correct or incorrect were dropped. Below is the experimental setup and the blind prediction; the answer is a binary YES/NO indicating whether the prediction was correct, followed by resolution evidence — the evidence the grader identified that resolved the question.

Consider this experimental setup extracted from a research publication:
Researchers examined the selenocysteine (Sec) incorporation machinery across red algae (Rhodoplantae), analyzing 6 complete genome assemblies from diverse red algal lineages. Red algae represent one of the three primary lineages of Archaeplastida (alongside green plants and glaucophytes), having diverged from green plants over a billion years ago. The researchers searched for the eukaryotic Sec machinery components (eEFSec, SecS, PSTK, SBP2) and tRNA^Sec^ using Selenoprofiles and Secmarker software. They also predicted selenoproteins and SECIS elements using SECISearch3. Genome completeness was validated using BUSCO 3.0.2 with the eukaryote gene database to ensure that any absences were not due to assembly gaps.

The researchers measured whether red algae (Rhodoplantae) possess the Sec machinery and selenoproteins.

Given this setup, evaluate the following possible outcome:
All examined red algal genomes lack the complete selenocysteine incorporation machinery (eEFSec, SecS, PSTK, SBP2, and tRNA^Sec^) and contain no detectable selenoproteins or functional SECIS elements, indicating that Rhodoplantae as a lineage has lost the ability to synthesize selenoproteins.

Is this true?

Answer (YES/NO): NO